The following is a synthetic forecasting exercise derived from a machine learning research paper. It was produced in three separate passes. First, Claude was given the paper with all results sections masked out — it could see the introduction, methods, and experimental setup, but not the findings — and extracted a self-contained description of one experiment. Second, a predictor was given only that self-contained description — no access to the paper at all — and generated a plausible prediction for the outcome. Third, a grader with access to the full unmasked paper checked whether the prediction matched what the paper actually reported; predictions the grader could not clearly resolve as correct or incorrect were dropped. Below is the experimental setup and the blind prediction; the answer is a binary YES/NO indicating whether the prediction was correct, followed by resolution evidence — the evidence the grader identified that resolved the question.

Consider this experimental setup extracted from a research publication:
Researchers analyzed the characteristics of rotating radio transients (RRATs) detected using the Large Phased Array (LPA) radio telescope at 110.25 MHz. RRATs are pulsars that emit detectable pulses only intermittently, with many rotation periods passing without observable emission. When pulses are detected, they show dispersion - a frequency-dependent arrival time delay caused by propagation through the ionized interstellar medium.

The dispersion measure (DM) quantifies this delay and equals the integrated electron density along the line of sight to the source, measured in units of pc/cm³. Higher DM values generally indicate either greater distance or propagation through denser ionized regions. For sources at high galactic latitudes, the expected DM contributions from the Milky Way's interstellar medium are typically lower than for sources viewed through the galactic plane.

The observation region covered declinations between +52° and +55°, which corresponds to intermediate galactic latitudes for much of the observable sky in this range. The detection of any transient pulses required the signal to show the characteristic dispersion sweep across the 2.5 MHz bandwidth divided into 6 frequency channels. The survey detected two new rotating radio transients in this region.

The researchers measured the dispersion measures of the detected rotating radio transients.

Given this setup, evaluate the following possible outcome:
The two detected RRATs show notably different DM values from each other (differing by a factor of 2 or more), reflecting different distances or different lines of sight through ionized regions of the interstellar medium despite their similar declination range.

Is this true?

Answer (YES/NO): YES